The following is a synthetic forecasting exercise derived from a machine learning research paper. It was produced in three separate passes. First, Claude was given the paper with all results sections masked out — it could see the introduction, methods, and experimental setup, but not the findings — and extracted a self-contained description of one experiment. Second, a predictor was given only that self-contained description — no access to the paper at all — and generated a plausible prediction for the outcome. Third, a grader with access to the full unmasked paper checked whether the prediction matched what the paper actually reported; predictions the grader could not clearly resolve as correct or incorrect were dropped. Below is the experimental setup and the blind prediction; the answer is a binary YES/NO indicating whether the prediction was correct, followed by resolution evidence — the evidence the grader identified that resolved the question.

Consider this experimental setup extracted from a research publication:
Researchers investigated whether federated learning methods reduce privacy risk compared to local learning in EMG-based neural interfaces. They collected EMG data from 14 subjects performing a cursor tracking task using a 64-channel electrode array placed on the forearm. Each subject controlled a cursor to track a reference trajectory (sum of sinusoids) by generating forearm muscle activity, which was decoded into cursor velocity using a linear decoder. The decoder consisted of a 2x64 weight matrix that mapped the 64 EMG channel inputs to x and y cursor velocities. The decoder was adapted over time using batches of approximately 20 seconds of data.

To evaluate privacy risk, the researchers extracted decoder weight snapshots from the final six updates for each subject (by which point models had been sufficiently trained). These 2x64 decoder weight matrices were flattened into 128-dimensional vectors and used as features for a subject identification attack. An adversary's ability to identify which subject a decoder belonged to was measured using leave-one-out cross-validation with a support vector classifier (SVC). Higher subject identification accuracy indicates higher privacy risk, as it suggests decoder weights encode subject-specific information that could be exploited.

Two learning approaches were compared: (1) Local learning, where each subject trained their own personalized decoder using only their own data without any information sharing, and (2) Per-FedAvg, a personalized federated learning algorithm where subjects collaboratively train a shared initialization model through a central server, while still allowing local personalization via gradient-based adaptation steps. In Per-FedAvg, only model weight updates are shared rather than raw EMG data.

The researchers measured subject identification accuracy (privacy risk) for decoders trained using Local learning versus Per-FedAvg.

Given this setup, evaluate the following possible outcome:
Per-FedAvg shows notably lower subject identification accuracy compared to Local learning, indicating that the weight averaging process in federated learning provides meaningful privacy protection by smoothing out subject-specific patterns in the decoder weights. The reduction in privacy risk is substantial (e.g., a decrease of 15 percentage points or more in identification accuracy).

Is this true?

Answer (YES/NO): YES